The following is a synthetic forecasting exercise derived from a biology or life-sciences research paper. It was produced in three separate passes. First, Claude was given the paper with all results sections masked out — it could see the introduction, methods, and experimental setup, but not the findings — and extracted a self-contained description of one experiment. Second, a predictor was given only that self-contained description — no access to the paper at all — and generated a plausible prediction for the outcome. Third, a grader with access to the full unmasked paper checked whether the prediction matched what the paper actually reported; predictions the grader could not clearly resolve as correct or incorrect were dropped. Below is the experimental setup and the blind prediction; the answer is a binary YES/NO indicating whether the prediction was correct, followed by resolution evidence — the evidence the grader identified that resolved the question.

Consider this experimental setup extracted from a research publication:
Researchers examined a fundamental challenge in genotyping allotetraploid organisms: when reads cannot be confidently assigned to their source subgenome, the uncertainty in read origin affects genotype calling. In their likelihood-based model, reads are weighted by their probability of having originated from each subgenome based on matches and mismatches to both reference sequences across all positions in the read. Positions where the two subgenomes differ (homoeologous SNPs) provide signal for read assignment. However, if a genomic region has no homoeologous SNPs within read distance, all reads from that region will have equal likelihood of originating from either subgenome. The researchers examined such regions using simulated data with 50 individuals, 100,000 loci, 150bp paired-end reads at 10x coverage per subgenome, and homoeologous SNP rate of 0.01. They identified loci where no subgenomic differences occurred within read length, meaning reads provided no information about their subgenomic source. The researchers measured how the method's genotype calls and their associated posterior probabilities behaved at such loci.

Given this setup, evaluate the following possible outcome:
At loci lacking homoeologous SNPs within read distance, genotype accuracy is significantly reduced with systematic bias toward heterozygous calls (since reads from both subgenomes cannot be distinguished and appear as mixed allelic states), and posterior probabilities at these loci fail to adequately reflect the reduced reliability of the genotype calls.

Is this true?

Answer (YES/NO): NO